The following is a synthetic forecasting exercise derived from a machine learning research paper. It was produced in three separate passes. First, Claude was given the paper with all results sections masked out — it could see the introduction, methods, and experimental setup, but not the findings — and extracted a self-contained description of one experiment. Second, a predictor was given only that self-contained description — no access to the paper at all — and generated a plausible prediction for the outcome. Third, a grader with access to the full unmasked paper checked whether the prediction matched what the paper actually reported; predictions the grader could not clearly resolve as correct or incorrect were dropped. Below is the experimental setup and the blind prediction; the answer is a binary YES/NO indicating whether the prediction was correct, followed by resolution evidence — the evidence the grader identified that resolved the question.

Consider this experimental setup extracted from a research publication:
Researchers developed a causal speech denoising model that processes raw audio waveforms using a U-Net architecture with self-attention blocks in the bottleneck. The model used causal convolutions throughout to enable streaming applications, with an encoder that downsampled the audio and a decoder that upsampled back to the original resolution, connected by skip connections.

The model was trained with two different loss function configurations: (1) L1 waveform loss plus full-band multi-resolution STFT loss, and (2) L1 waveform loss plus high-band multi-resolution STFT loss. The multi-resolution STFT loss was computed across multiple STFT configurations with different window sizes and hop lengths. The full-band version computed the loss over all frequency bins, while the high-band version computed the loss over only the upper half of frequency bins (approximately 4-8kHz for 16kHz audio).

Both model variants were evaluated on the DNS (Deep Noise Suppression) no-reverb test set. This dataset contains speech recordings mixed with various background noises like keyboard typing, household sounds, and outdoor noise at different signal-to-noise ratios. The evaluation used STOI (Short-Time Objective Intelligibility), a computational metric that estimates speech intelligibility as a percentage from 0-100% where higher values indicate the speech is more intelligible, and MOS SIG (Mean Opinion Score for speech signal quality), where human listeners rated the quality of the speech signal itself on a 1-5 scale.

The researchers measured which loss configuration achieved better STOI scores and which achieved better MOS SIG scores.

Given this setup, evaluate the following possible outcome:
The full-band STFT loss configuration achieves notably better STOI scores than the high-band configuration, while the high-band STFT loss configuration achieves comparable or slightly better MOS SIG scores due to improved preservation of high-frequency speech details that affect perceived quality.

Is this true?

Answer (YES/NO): NO